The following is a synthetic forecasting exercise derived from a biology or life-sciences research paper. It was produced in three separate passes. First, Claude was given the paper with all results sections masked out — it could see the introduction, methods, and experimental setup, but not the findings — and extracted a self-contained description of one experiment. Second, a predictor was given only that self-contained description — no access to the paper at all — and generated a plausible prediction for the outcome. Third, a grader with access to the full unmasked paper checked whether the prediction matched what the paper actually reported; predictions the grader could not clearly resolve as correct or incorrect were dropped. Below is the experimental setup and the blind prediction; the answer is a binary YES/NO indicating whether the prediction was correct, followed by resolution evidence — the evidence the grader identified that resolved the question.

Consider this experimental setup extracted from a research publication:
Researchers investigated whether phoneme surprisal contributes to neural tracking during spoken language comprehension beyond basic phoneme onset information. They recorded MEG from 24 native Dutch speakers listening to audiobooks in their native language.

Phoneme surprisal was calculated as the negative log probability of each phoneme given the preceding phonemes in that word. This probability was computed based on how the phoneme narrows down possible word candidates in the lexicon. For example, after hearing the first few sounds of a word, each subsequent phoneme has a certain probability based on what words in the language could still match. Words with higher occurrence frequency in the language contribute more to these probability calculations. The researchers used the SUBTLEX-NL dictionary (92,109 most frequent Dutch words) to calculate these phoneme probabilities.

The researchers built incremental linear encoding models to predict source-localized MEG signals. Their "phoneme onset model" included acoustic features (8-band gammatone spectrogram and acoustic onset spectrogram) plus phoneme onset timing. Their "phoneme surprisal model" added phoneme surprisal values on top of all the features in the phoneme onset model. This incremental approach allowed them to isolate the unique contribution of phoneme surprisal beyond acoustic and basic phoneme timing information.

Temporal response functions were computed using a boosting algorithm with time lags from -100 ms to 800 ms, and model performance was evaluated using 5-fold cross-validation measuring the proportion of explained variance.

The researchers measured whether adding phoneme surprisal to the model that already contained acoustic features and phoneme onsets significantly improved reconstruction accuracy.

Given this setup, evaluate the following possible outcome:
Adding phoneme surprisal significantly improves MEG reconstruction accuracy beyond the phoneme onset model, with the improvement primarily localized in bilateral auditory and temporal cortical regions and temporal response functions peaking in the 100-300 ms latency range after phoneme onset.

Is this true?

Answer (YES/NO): NO